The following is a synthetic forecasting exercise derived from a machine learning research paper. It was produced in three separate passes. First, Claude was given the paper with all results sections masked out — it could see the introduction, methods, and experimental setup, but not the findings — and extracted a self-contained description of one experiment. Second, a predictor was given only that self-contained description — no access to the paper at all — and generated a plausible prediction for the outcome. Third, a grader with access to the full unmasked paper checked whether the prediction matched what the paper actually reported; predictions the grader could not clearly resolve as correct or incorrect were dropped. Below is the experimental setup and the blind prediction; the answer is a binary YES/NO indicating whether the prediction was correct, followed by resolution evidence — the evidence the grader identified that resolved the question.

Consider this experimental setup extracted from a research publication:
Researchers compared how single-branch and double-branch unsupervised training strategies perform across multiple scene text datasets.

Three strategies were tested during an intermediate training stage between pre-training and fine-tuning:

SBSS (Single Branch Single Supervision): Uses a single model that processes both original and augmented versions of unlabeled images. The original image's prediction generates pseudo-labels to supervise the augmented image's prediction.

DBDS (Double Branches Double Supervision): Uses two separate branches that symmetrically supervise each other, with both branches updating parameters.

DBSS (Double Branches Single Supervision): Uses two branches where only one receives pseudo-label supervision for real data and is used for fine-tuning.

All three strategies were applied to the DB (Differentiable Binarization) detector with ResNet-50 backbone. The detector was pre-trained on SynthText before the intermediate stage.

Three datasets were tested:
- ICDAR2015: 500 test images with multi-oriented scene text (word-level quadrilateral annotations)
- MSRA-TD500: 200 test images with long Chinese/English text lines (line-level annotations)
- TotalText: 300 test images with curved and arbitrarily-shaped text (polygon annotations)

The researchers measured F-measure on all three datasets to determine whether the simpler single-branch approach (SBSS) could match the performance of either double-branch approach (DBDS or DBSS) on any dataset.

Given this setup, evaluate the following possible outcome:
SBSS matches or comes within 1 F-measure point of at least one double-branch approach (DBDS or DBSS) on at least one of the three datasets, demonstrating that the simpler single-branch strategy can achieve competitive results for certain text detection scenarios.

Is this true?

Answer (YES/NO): YES